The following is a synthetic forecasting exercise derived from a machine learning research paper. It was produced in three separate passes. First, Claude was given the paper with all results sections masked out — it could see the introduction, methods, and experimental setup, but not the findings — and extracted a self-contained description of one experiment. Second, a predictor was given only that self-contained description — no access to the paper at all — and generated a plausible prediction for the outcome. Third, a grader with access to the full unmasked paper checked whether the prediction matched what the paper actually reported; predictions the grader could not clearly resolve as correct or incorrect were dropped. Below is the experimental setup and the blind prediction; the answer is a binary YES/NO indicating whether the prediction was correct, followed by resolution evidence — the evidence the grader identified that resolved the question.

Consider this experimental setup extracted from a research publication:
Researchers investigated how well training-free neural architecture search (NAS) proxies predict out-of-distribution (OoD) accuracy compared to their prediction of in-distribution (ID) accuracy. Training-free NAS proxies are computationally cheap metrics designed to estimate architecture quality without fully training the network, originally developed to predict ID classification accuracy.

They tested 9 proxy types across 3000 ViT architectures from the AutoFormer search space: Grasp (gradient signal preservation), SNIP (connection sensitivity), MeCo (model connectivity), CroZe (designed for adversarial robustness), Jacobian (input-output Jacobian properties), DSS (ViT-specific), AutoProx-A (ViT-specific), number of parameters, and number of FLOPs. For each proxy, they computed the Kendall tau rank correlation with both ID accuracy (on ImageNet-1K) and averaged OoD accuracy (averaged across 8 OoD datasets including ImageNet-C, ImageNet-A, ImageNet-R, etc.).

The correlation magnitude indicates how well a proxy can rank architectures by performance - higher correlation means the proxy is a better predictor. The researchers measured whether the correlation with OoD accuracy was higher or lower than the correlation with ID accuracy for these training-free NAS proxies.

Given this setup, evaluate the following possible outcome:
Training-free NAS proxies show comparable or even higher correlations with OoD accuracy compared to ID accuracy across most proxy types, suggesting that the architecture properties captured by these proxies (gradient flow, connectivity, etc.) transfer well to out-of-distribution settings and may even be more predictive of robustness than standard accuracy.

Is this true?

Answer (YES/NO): NO